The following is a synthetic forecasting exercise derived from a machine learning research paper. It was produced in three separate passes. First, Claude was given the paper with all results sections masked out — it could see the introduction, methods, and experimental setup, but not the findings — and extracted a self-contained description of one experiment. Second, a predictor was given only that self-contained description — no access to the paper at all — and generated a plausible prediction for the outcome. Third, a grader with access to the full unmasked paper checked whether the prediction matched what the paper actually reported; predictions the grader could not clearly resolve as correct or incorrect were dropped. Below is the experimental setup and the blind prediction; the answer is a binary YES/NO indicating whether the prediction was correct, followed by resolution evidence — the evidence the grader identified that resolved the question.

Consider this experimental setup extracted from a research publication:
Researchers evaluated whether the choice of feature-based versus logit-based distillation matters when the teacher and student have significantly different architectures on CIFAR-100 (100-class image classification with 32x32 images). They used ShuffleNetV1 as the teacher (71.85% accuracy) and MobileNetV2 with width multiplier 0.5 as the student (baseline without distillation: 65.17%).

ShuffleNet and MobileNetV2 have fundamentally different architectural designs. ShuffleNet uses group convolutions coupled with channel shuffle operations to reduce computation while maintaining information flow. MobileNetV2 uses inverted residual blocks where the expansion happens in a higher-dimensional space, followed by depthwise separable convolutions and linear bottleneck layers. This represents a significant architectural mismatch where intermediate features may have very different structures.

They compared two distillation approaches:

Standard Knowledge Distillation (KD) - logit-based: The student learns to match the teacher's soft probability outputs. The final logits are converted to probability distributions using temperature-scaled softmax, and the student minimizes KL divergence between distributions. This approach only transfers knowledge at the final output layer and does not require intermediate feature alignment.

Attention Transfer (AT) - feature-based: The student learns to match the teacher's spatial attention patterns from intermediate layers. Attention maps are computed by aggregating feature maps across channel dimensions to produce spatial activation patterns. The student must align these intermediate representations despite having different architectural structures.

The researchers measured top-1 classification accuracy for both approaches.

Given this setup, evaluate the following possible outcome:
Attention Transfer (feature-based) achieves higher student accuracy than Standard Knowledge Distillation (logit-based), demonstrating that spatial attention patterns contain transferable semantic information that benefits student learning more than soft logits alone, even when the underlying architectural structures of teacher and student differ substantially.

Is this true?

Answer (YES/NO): NO